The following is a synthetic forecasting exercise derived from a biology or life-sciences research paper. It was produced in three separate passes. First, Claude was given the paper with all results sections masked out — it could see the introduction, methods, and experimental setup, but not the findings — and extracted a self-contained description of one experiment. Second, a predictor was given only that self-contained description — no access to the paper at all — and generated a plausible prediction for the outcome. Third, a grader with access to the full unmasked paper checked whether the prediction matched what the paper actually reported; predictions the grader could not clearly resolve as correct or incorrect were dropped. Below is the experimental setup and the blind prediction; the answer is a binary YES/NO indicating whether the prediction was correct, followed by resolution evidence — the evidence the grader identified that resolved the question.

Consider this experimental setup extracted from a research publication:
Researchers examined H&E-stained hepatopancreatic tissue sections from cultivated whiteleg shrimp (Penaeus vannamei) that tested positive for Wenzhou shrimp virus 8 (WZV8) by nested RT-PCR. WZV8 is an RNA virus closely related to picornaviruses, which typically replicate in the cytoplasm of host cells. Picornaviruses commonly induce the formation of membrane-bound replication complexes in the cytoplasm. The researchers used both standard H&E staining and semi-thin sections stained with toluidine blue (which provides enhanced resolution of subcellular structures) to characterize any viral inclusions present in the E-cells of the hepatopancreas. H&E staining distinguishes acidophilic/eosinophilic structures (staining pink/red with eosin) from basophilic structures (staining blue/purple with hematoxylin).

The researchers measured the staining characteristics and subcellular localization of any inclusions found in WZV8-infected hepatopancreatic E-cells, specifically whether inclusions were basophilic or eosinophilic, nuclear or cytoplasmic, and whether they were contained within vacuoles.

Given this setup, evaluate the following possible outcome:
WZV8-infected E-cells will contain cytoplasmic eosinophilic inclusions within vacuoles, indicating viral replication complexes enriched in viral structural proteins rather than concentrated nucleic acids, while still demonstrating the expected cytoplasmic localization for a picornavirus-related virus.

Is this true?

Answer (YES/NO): NO